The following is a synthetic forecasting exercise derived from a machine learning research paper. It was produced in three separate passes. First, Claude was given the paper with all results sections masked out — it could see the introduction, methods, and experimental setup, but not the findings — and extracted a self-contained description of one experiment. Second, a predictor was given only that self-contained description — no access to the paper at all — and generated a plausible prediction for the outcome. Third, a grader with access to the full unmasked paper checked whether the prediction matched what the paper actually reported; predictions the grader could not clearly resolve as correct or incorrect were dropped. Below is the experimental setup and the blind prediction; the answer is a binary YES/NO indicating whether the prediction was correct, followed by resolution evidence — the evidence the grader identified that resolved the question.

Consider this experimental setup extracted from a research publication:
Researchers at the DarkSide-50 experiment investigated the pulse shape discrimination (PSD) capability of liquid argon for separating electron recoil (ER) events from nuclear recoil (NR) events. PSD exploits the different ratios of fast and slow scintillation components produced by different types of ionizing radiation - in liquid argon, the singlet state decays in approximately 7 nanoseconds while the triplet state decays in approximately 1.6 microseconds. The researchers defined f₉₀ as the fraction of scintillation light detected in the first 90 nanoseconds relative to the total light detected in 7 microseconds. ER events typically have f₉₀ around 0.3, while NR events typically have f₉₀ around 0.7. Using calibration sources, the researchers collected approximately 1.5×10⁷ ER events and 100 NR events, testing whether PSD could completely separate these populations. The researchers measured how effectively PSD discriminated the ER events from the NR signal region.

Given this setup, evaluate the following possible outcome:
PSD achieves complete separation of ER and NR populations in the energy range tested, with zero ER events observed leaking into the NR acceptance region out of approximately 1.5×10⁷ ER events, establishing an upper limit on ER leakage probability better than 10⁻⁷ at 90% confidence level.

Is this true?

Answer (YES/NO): NO